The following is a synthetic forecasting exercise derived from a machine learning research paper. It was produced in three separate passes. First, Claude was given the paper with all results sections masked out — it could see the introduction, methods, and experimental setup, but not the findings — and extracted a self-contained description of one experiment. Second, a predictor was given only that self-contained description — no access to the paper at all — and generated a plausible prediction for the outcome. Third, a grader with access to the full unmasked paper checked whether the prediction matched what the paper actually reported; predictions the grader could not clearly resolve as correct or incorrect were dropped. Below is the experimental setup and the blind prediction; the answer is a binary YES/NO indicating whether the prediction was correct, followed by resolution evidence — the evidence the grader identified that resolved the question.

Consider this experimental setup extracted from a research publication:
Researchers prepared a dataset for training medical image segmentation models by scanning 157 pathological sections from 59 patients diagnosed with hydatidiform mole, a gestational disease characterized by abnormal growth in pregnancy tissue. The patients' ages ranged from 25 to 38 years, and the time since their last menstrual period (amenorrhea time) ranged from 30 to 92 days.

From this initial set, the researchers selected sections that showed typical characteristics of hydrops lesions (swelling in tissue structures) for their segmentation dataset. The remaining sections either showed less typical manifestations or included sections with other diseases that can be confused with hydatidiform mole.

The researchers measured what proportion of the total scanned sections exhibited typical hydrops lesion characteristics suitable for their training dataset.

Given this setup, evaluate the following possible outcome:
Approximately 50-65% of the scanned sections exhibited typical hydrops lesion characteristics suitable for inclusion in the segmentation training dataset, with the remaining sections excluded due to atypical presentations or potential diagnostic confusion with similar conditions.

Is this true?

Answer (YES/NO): NO